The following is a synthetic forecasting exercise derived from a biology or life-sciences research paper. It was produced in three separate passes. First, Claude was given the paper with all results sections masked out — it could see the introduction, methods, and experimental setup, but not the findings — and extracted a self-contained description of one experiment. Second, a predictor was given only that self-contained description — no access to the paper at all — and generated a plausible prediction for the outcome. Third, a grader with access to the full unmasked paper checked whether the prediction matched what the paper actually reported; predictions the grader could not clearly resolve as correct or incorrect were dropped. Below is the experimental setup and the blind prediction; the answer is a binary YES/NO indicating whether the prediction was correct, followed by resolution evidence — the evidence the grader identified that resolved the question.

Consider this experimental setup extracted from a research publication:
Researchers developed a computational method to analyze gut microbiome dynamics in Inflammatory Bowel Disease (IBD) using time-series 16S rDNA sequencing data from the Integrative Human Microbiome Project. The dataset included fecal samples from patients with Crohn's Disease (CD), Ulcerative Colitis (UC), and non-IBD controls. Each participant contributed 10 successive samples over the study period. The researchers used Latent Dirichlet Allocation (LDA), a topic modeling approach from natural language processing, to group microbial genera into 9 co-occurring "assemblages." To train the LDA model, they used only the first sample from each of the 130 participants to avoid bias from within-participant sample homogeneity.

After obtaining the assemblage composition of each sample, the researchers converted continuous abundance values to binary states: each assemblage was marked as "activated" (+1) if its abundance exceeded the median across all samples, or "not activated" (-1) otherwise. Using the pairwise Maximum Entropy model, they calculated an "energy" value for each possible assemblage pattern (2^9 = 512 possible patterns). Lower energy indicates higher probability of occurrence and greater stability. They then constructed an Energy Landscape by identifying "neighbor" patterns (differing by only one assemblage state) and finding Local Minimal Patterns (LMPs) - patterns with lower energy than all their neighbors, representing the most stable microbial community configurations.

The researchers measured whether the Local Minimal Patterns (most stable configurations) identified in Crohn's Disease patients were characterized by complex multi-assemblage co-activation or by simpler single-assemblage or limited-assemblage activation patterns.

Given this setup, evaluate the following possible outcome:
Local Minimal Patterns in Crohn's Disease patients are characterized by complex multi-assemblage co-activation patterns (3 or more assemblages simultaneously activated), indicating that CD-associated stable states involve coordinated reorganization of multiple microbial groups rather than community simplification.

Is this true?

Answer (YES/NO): NO